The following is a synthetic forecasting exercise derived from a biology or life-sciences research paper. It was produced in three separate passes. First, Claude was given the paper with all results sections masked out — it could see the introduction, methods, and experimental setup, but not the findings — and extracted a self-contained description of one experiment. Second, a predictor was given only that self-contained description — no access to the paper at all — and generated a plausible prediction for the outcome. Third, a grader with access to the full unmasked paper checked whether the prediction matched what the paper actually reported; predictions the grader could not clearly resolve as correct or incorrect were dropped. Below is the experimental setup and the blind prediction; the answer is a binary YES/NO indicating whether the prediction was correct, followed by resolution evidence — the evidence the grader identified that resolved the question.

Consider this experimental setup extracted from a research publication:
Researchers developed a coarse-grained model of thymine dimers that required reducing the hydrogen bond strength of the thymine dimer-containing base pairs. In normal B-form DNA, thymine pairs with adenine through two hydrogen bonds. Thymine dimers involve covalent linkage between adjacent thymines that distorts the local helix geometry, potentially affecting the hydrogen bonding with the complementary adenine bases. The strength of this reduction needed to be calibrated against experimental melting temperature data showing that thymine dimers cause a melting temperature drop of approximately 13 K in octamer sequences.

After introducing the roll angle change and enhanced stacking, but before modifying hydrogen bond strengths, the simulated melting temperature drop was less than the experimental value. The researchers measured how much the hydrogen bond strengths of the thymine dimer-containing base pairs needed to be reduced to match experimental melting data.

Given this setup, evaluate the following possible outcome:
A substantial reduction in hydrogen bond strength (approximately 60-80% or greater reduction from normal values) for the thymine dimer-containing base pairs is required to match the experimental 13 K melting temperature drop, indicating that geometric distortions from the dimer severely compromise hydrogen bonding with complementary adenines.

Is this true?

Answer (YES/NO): YES